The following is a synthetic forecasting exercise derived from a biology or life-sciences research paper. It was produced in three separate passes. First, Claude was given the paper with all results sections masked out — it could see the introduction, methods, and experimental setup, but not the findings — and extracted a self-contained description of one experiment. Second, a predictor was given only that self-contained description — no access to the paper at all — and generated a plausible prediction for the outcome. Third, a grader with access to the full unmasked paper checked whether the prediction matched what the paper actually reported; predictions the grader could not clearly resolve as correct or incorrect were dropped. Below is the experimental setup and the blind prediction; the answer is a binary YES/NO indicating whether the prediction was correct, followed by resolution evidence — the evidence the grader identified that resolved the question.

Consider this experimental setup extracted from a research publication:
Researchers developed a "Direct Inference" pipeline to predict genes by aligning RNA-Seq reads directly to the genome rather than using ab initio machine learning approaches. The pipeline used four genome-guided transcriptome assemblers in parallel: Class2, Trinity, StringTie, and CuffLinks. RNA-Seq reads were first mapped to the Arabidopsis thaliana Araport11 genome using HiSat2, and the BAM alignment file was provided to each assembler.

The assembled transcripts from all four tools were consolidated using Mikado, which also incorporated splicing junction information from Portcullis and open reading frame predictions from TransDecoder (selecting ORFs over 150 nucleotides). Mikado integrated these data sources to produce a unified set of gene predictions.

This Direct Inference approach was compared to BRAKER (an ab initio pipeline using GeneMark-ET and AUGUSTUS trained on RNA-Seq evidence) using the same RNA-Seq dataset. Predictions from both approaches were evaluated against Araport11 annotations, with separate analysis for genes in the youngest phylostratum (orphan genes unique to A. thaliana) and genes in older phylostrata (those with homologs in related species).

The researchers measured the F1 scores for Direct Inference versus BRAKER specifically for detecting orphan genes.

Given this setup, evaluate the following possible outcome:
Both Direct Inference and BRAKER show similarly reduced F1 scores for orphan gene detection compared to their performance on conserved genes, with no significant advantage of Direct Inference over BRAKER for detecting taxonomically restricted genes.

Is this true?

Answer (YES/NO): NO